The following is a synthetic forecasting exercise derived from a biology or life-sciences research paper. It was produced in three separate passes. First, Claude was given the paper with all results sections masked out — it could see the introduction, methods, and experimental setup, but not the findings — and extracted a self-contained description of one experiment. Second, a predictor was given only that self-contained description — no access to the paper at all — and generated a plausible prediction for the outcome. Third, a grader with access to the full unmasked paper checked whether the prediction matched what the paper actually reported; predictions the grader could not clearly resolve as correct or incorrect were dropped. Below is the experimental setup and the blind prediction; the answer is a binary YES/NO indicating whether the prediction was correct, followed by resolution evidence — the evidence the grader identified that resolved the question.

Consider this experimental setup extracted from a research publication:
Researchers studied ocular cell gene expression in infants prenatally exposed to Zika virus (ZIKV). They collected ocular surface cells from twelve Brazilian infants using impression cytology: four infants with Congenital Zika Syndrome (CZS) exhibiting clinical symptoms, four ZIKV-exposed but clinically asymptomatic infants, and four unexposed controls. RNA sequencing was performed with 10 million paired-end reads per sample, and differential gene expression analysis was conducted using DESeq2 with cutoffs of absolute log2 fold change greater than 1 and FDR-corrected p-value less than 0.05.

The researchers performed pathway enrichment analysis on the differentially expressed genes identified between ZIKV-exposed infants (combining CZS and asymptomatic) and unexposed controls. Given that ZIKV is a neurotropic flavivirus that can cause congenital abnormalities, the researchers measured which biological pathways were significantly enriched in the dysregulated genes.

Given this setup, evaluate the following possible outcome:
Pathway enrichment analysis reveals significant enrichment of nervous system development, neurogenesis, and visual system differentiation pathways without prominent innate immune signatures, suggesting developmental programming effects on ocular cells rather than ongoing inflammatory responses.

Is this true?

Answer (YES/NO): NO